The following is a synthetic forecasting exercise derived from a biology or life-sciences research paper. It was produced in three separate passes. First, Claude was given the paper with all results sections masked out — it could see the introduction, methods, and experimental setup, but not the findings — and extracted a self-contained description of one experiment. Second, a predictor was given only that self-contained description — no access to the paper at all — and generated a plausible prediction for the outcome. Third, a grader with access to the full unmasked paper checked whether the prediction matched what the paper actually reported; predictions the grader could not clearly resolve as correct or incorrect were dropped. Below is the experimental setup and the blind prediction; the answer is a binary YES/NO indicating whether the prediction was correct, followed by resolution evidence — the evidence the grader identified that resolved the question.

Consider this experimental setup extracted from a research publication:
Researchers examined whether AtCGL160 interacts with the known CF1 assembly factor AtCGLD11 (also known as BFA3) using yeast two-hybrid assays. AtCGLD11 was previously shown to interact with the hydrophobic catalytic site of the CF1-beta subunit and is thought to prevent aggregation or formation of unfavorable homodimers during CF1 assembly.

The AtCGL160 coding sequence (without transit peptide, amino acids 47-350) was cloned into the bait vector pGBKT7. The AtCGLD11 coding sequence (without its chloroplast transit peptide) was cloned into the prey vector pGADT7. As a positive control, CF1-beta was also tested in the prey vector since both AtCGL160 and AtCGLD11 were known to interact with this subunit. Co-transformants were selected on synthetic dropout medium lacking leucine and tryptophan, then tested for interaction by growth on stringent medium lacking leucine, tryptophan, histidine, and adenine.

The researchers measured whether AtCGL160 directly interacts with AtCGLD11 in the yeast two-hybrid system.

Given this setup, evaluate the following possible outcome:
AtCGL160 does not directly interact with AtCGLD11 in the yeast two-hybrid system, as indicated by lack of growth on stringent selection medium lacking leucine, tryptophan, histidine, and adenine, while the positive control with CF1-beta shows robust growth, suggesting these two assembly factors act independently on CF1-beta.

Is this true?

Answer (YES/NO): YES